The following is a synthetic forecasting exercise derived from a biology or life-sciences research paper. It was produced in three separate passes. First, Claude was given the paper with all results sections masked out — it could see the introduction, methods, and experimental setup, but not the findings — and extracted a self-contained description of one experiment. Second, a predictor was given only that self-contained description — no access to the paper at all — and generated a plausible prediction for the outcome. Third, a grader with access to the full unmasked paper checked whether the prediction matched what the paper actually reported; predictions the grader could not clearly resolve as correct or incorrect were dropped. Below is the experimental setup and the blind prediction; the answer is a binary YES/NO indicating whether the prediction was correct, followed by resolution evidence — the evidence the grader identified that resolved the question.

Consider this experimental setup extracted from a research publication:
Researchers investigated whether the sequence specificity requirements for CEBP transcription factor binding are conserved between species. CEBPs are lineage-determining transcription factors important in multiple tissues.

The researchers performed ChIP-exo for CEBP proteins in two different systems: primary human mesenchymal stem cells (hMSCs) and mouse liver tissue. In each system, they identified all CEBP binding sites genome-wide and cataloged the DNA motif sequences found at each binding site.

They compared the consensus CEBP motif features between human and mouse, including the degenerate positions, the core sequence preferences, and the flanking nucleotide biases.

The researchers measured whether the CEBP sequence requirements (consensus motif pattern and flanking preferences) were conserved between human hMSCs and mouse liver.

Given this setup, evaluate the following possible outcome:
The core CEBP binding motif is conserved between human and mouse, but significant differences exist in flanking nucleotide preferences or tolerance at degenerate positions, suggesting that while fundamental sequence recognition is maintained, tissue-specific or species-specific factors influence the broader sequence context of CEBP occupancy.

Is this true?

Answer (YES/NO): NO